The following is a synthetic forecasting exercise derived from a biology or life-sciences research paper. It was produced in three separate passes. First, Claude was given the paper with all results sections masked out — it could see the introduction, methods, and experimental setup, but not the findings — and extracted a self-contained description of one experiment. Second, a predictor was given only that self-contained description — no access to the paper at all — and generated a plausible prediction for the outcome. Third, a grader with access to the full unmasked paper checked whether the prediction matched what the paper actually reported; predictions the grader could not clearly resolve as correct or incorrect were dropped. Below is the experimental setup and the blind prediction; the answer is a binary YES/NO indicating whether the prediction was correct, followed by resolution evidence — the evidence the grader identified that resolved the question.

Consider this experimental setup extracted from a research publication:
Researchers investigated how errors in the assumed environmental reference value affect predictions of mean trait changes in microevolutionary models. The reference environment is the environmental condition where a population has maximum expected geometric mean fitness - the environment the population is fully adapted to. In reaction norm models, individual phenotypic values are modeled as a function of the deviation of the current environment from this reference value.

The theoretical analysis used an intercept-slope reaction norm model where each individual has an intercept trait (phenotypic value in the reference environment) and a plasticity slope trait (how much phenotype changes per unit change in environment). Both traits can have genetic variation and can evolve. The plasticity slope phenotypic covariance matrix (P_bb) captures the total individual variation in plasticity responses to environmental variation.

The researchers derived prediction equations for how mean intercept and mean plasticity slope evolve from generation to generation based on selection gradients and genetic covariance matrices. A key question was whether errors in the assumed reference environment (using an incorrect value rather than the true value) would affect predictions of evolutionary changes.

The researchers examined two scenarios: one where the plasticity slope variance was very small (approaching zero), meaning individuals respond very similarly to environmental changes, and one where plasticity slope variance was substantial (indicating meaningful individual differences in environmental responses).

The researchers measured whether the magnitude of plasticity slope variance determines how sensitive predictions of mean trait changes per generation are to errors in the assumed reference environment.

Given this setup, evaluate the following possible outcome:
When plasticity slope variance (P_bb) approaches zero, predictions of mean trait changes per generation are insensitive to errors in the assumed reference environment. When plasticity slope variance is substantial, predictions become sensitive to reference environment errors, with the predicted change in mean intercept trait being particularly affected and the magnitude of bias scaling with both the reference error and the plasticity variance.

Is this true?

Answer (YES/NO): YES